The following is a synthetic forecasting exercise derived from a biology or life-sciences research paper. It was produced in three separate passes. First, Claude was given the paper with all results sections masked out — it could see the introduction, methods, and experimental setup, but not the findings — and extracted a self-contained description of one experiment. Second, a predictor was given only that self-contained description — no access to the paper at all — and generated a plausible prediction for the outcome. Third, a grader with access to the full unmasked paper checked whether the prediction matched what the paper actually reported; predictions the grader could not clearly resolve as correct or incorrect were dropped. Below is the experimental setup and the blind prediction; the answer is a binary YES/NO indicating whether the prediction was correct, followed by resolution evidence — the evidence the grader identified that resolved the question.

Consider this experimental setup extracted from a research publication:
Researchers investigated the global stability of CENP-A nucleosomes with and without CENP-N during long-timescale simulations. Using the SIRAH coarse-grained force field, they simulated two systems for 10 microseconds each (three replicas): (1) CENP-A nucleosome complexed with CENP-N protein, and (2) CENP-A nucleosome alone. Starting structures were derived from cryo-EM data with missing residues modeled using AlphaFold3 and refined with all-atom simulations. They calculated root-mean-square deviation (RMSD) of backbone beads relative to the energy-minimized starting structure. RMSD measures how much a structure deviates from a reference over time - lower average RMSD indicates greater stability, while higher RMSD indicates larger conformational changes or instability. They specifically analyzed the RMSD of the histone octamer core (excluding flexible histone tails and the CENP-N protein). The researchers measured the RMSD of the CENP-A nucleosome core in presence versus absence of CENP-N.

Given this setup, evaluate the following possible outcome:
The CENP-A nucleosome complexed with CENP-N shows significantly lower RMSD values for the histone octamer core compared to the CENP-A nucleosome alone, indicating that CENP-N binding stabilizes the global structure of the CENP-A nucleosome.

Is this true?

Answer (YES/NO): NO